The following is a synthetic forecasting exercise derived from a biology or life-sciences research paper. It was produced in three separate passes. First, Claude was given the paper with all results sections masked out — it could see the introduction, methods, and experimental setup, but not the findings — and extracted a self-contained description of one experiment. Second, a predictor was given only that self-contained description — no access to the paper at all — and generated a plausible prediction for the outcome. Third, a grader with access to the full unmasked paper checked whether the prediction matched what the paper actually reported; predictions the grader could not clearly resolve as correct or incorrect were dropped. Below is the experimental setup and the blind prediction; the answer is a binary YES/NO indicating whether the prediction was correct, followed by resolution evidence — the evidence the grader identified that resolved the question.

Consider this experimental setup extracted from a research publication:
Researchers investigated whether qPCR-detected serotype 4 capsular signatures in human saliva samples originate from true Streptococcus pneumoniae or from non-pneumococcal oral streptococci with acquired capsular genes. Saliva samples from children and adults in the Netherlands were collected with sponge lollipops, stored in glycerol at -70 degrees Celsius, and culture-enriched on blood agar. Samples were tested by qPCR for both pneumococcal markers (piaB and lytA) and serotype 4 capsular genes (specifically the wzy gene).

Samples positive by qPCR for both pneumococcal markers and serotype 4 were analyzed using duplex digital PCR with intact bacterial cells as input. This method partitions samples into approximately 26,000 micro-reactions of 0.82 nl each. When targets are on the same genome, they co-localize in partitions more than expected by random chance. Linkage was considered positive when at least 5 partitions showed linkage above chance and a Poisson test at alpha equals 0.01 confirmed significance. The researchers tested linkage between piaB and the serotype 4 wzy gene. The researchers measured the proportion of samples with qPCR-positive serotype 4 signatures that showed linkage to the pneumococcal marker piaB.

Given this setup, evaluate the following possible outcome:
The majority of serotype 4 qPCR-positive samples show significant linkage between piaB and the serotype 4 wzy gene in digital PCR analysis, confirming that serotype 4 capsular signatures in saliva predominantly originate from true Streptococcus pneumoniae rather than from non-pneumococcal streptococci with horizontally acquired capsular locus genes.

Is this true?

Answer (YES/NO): NO